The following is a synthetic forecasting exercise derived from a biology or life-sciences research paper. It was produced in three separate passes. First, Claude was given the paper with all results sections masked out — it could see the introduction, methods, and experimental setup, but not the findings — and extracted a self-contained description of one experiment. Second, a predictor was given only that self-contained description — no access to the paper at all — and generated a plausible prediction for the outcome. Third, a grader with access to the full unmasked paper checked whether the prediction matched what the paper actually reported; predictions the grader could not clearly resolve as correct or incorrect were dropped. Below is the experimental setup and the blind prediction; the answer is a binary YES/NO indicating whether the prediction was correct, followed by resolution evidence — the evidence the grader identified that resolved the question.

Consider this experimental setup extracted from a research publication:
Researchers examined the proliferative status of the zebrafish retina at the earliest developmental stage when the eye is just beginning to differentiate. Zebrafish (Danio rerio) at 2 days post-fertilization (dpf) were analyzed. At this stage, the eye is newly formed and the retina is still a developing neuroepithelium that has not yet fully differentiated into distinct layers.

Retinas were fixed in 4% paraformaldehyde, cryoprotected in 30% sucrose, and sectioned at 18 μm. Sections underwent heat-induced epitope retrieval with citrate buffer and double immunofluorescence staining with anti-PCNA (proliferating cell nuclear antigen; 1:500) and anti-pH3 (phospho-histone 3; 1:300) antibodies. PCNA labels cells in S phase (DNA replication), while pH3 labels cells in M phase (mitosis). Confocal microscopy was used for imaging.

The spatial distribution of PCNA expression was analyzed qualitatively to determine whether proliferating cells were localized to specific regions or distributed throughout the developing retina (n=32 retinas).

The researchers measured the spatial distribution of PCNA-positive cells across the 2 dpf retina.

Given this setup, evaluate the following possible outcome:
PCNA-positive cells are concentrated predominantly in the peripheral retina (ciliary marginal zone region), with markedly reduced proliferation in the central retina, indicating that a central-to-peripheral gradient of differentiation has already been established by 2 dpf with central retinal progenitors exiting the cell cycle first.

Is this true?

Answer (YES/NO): NO